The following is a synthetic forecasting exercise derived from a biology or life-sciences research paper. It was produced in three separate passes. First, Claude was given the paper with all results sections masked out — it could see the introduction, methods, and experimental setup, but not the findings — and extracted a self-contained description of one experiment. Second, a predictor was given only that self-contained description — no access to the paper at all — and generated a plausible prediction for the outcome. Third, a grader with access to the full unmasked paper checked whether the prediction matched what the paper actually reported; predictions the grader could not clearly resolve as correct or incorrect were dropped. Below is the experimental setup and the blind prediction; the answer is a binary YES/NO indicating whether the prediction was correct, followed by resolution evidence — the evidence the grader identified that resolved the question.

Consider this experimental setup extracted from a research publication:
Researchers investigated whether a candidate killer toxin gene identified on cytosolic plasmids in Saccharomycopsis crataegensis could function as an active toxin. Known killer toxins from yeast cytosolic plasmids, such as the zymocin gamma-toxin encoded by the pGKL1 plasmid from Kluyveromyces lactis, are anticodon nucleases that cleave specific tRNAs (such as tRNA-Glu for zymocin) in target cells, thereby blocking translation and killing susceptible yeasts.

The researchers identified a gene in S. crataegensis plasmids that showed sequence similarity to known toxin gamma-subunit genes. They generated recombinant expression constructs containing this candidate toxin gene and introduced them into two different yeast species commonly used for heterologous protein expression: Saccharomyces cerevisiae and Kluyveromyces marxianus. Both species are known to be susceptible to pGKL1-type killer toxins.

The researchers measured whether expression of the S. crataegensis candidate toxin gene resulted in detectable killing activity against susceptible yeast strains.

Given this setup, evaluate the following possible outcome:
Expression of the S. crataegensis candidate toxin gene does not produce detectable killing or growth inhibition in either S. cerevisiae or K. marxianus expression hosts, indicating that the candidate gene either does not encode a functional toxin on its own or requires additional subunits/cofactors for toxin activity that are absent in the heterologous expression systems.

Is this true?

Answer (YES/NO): YES